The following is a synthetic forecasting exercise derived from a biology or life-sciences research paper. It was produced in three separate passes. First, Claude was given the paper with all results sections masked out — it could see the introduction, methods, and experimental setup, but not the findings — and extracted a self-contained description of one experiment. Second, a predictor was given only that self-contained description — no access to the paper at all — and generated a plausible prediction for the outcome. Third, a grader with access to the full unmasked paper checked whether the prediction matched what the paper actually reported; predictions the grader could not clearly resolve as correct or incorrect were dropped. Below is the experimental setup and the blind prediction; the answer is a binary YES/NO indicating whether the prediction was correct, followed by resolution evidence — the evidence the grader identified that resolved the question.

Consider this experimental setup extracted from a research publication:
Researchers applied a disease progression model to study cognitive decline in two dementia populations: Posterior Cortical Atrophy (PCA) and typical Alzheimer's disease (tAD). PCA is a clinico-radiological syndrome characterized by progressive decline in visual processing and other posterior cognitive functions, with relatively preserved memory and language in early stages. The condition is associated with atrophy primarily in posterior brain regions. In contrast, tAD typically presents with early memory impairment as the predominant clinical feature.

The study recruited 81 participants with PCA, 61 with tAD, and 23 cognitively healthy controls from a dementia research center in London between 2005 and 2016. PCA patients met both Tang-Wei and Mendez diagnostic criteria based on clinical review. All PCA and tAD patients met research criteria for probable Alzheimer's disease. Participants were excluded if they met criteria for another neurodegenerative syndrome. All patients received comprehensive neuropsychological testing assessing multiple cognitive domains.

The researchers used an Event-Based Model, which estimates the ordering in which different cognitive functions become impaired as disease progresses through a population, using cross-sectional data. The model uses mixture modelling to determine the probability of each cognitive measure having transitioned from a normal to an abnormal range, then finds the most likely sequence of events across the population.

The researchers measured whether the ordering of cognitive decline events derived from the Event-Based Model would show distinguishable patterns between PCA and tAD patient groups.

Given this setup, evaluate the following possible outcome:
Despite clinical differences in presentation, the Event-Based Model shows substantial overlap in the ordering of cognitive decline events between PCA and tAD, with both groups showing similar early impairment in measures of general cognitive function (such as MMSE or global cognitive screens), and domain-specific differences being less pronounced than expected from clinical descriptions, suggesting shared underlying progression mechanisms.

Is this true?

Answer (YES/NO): NO